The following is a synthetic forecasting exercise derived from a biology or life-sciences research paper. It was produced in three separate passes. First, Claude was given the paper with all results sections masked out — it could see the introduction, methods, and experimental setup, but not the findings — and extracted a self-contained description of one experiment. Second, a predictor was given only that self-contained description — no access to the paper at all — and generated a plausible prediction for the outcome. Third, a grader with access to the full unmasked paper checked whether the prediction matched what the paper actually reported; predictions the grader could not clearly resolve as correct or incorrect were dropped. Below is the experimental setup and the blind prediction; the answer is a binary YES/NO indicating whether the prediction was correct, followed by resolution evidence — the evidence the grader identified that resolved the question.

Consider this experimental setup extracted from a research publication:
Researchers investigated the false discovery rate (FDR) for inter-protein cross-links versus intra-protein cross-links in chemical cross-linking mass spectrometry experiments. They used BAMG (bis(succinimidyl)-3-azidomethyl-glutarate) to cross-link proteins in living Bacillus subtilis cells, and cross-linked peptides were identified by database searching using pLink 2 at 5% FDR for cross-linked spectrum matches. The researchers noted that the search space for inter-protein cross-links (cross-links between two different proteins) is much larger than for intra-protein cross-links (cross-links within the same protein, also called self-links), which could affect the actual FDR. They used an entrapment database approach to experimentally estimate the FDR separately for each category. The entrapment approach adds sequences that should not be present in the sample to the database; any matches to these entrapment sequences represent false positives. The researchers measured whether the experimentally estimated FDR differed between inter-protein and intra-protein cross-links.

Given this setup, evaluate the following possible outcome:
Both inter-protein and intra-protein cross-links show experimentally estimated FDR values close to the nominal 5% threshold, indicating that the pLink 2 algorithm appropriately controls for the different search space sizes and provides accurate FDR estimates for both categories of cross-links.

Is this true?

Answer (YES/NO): NO